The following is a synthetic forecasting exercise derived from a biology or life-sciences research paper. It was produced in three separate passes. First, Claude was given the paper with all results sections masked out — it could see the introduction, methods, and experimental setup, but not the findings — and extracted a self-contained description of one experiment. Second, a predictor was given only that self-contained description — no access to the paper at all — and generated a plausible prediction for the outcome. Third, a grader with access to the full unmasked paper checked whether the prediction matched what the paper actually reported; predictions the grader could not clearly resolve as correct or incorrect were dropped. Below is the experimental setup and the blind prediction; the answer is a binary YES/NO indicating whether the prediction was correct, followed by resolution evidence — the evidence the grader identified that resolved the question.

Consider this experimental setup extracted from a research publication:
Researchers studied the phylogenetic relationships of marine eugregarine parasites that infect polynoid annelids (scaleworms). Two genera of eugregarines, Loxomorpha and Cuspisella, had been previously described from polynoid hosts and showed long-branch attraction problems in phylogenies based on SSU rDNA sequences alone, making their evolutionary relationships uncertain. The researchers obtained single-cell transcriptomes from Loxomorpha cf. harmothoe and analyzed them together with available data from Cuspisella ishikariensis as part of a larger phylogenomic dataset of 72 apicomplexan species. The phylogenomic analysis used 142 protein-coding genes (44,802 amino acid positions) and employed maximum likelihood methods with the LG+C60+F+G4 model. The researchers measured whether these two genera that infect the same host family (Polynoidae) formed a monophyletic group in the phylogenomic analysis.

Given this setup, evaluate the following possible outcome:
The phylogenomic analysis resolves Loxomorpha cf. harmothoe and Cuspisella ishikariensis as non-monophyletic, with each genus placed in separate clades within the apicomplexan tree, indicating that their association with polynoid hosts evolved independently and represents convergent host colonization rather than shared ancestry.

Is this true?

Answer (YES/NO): NO